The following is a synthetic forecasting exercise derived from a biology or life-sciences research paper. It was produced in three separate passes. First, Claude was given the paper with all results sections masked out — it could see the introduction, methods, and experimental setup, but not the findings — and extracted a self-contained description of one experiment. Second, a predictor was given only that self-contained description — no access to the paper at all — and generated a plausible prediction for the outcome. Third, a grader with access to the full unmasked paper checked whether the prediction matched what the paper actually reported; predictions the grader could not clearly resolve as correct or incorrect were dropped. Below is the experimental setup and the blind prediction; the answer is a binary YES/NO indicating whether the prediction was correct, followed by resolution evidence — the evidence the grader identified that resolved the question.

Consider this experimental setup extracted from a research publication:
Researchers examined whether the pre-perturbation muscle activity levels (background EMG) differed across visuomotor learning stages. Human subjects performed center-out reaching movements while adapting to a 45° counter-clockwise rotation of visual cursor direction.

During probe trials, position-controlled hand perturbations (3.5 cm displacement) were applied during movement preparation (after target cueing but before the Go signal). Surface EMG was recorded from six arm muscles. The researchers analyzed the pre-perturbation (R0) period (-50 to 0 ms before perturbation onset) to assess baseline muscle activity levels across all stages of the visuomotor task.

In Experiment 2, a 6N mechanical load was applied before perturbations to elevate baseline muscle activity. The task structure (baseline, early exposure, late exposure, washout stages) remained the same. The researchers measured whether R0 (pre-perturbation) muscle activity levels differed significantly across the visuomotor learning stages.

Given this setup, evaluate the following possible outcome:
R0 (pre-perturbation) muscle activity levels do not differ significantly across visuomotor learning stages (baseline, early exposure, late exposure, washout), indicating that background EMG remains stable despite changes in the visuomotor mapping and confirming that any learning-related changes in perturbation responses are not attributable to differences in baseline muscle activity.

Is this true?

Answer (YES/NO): YES